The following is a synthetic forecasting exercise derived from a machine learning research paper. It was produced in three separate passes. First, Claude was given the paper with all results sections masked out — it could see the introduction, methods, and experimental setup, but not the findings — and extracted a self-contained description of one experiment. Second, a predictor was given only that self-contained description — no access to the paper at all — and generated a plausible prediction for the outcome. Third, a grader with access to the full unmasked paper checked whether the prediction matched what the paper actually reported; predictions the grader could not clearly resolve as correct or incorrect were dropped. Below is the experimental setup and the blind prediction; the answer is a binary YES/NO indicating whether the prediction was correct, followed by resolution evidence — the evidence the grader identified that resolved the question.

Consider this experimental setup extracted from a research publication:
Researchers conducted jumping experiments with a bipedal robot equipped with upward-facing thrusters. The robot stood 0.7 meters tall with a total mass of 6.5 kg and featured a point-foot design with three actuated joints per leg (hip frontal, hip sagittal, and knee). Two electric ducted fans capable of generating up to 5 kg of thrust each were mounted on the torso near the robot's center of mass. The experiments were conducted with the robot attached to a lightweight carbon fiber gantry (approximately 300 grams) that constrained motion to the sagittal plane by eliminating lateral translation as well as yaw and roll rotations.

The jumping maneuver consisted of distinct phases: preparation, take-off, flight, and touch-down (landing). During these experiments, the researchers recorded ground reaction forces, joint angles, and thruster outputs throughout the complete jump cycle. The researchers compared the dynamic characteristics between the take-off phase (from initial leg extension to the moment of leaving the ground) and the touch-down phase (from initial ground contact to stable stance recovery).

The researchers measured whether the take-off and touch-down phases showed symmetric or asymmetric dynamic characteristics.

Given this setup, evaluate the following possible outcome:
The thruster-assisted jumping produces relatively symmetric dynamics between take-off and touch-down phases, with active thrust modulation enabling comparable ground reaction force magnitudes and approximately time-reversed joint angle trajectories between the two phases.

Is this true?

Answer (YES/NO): NO